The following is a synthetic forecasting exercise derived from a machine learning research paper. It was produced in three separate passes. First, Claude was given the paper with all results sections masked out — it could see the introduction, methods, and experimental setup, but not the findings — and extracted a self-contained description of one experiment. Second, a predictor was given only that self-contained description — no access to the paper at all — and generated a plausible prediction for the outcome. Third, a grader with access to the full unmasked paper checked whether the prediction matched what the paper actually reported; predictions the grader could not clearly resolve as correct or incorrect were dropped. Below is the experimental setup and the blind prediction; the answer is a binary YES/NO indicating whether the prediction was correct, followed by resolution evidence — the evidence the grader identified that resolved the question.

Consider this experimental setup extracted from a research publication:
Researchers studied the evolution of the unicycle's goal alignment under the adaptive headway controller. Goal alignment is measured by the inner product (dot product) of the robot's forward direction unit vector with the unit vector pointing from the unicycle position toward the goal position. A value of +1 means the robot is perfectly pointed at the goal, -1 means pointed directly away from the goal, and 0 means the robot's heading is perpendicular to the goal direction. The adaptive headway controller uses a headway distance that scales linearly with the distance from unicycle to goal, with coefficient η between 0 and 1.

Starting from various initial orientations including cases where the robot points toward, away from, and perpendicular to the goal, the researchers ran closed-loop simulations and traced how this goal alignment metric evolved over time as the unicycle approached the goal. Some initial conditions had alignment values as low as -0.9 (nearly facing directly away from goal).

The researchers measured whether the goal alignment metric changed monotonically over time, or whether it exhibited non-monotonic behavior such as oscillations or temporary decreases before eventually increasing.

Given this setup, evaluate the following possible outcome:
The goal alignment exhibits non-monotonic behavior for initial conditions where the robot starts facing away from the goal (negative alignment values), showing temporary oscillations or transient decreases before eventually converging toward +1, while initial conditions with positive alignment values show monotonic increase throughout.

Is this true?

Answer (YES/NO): NO